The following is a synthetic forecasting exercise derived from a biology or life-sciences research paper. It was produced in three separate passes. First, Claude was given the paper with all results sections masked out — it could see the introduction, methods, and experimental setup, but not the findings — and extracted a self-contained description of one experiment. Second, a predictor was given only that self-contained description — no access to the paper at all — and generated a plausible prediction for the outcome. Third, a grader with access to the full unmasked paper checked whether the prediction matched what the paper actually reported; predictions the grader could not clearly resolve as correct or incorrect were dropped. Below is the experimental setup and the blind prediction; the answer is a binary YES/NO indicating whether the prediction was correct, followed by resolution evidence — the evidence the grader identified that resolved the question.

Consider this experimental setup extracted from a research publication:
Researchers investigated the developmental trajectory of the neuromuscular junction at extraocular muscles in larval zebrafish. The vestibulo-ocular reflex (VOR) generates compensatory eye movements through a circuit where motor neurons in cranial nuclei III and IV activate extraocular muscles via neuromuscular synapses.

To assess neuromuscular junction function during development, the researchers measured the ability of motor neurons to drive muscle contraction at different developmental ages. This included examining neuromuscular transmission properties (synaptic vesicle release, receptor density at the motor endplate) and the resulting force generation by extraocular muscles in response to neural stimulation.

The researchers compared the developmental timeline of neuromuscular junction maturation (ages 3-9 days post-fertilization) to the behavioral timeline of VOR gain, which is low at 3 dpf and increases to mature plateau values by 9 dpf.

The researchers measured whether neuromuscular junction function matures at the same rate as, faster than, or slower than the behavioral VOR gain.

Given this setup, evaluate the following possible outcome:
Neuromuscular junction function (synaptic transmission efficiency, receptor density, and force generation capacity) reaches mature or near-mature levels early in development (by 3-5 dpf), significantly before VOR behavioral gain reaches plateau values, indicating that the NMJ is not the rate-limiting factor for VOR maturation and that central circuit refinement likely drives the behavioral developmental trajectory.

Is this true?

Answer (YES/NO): NO